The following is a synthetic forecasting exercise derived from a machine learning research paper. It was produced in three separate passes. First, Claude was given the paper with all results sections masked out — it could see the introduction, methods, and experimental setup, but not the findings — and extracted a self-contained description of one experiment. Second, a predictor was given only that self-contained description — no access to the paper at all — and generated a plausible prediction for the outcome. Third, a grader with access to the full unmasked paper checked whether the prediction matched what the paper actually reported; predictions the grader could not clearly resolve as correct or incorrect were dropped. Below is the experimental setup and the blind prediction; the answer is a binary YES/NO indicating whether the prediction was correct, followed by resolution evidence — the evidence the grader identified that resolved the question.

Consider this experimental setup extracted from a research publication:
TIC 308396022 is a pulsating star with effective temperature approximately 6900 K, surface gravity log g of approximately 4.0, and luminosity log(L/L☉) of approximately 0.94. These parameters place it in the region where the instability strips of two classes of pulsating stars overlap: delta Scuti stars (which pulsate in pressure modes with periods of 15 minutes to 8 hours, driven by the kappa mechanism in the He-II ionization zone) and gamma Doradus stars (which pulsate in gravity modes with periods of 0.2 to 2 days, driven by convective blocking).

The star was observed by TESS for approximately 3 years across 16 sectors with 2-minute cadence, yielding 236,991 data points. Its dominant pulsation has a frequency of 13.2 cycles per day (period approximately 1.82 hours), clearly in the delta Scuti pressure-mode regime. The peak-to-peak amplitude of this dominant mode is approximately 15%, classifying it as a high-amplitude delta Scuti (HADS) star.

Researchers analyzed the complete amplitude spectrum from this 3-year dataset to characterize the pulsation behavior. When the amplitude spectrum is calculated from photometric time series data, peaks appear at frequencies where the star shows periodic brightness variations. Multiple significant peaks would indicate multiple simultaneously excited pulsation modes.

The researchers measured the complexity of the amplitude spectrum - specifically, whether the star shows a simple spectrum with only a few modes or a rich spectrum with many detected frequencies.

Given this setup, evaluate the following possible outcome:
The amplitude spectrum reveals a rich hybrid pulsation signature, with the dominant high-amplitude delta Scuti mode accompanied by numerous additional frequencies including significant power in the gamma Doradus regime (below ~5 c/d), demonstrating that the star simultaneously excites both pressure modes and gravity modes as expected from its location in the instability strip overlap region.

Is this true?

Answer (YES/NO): YES